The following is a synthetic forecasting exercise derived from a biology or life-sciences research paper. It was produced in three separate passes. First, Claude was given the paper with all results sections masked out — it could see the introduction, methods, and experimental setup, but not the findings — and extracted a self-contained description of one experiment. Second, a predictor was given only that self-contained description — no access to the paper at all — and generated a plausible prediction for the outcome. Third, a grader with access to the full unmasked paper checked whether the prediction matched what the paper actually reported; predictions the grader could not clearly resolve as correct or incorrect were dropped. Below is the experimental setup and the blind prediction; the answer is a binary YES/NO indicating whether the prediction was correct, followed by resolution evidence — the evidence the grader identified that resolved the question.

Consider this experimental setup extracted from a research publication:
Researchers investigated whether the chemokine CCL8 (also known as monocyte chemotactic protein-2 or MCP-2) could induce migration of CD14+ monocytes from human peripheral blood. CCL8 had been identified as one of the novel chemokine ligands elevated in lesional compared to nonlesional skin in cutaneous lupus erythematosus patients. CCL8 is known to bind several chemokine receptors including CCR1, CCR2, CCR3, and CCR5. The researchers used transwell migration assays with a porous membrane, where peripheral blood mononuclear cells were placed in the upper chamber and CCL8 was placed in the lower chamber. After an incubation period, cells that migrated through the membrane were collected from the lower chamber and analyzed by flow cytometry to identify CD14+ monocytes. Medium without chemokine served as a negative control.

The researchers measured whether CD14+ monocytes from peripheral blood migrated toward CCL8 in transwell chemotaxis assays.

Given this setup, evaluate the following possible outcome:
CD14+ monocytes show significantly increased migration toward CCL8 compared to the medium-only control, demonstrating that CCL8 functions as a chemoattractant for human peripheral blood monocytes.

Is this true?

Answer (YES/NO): YES